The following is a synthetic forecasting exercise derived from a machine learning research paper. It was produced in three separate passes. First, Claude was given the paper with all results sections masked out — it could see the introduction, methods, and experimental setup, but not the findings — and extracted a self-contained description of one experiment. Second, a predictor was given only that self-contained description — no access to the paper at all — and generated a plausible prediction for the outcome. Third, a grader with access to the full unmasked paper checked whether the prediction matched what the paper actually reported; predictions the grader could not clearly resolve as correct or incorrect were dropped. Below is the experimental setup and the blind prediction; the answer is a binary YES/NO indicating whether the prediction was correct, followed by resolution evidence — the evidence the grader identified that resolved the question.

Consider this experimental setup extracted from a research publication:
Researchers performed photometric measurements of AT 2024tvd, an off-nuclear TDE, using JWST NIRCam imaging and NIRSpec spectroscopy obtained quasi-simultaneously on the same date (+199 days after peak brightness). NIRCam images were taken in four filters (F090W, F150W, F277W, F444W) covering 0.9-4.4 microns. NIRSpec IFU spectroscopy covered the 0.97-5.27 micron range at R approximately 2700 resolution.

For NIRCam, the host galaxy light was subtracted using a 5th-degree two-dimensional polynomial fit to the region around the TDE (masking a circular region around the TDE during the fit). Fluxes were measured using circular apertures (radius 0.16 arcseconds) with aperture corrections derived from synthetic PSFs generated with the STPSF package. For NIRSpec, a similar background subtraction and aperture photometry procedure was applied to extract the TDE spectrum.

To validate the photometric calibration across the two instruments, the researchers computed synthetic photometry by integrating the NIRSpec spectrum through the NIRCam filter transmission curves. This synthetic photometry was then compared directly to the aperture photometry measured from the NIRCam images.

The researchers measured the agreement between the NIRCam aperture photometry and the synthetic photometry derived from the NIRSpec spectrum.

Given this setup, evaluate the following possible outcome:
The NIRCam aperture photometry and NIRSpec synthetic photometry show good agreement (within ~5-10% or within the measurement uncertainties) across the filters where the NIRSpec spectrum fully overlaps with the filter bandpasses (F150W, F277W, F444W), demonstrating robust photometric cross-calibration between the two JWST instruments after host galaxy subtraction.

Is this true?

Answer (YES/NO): YES